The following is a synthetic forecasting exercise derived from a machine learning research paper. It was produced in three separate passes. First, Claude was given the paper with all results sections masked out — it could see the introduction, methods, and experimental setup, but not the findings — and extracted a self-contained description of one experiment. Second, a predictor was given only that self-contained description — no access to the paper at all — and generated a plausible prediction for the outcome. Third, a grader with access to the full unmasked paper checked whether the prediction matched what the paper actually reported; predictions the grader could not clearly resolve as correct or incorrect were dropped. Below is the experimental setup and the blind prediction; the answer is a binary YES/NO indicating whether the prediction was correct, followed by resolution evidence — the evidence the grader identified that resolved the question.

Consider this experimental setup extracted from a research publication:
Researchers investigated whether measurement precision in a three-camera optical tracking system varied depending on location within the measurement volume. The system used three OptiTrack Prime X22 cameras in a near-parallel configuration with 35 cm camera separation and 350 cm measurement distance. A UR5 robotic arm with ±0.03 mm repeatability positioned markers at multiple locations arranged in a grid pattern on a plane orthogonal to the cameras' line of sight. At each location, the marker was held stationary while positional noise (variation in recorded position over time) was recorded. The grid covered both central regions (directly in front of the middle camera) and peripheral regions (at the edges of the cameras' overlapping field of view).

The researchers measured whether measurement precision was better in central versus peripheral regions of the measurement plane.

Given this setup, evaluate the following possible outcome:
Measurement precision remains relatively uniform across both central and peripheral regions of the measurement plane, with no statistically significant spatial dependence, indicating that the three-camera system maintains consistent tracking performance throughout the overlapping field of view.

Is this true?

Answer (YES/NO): NO